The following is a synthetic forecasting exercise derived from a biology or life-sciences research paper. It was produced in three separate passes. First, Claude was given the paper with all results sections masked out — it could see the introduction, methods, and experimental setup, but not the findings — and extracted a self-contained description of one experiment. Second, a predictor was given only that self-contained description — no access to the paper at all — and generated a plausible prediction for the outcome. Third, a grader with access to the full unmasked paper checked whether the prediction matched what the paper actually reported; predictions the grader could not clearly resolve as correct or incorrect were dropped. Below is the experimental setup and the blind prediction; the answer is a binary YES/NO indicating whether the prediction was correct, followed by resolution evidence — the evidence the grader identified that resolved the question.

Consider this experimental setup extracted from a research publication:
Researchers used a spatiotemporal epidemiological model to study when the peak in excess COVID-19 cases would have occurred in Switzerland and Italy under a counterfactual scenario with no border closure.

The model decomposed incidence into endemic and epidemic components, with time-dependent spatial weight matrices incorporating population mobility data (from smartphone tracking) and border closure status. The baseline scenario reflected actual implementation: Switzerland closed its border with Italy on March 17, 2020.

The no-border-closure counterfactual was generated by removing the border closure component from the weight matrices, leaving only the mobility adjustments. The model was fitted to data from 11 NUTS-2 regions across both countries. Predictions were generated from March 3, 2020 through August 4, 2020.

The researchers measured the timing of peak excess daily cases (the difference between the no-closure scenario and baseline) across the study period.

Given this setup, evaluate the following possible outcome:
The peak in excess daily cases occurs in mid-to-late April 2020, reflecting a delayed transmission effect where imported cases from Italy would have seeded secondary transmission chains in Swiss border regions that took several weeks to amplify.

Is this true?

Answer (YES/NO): NO